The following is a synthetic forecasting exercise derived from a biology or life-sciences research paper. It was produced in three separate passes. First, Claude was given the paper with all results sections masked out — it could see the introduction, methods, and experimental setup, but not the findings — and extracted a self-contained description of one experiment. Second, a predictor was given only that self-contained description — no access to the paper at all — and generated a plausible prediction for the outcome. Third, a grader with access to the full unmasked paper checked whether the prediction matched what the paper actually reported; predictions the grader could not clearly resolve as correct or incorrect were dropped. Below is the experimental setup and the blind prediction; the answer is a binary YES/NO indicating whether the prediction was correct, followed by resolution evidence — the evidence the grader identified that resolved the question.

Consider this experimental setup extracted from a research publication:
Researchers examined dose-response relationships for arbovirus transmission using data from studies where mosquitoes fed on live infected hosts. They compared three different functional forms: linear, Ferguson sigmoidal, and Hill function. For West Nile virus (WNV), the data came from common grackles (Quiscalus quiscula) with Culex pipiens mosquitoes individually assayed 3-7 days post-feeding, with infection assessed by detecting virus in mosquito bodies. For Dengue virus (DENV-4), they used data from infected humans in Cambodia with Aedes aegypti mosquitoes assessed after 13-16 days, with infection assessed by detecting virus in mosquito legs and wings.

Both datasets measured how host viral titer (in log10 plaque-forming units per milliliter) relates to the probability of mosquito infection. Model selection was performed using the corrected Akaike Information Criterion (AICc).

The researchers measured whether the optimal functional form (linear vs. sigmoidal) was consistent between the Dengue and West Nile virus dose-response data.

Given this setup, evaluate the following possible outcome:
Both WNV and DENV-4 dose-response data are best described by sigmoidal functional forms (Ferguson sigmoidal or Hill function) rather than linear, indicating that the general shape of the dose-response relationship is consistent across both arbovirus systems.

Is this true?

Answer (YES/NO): NO